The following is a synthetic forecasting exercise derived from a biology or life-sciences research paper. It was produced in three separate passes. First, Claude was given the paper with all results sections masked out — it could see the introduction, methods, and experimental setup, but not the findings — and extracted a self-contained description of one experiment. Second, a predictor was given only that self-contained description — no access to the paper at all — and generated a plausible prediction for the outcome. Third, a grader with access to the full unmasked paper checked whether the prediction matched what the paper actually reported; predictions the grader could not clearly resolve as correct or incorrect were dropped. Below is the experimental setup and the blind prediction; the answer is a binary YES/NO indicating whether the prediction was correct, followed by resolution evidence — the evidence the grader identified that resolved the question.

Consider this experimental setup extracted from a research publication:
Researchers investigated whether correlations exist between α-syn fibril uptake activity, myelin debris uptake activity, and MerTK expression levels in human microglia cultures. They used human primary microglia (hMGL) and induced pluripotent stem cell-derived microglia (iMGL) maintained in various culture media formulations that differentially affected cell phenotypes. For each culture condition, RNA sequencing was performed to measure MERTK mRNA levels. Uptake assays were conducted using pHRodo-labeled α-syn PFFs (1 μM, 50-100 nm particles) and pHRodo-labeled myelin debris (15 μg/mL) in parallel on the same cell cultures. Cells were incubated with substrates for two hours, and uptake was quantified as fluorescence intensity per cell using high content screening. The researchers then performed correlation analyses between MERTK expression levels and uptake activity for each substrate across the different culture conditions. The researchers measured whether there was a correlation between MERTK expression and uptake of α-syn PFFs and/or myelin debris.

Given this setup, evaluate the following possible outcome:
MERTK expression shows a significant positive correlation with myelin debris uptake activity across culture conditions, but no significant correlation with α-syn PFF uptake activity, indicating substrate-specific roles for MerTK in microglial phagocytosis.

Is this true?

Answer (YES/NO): NO